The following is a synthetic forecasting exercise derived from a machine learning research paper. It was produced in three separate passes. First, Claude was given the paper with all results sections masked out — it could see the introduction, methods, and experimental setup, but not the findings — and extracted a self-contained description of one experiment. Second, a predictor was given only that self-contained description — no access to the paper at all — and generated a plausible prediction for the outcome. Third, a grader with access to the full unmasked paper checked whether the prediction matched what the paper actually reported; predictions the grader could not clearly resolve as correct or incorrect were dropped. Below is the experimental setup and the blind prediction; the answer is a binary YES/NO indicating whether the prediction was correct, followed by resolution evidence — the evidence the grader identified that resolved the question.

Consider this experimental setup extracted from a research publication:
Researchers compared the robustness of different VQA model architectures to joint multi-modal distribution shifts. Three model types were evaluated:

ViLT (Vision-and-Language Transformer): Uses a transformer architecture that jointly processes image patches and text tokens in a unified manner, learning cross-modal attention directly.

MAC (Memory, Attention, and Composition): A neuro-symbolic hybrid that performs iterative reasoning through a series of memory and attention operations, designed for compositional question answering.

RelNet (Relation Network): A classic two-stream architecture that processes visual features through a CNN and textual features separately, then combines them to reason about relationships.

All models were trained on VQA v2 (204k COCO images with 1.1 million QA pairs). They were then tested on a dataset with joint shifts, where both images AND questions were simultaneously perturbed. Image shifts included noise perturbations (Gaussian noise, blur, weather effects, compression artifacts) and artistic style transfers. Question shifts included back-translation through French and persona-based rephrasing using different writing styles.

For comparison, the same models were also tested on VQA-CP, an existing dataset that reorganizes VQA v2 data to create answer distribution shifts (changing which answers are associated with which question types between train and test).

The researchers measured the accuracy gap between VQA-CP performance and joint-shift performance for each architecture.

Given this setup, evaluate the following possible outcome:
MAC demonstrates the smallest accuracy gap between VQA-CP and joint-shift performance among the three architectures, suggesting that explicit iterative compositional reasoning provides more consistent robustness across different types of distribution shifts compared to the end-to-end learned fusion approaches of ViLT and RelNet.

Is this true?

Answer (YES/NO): YES